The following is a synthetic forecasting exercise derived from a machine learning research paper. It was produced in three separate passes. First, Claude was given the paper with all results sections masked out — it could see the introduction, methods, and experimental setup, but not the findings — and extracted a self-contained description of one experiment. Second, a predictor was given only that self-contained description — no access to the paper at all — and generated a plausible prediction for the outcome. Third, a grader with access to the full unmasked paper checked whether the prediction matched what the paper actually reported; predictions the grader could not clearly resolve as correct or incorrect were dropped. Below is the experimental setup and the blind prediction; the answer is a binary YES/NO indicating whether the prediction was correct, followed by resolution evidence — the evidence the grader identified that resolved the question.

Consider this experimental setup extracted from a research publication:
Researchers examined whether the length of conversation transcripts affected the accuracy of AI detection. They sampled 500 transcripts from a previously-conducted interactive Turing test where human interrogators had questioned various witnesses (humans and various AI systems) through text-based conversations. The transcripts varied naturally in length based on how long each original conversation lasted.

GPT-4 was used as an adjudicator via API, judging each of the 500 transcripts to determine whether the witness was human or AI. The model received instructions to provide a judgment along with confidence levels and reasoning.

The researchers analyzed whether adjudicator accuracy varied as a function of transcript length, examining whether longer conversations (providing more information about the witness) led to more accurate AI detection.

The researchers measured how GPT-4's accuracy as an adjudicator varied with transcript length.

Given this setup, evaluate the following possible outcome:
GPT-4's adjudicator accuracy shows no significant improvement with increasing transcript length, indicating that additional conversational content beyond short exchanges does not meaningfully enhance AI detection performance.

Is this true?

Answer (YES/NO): YES